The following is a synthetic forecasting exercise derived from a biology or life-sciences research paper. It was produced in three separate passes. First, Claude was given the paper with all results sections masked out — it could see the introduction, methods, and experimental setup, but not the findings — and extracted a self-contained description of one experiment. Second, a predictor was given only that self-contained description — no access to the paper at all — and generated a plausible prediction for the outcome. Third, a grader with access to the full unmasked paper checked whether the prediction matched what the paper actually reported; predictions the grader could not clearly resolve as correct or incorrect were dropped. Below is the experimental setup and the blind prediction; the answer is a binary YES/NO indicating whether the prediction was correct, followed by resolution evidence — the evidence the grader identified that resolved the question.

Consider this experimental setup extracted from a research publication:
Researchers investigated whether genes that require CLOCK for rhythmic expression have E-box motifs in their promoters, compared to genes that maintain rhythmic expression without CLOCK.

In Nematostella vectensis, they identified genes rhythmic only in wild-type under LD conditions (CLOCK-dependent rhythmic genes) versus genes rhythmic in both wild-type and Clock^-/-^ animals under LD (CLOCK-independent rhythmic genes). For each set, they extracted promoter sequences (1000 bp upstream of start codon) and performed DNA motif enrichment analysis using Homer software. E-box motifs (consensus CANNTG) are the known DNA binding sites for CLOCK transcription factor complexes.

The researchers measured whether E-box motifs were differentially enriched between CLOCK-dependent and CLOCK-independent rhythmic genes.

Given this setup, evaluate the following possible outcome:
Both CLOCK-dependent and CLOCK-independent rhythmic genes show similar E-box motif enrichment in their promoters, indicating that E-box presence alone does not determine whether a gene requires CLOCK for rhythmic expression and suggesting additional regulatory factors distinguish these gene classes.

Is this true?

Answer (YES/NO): NO